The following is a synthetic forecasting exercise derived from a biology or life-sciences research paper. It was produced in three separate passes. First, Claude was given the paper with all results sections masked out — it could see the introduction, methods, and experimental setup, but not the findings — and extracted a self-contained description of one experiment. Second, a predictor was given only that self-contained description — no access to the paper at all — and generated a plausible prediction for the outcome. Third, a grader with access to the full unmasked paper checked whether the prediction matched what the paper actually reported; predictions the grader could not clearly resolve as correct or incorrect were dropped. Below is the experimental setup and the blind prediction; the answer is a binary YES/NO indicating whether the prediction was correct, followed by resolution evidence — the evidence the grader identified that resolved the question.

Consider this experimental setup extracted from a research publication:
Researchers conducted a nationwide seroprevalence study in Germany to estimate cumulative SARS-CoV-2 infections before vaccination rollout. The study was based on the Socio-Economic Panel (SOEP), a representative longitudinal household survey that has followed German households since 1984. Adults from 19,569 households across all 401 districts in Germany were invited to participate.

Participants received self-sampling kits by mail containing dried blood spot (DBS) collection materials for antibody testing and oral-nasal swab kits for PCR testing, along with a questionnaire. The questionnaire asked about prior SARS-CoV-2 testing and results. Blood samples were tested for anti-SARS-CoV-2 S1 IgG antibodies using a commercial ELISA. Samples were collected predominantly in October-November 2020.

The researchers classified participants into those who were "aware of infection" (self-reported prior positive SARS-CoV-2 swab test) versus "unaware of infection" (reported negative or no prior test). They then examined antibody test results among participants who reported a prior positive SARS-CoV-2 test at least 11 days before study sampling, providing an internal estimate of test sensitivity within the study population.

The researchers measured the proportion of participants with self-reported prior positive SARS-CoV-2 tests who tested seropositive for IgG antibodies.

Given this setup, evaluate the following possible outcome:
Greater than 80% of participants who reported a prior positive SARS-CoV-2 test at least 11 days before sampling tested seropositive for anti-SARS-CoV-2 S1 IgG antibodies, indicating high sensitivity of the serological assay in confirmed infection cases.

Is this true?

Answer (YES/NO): NO